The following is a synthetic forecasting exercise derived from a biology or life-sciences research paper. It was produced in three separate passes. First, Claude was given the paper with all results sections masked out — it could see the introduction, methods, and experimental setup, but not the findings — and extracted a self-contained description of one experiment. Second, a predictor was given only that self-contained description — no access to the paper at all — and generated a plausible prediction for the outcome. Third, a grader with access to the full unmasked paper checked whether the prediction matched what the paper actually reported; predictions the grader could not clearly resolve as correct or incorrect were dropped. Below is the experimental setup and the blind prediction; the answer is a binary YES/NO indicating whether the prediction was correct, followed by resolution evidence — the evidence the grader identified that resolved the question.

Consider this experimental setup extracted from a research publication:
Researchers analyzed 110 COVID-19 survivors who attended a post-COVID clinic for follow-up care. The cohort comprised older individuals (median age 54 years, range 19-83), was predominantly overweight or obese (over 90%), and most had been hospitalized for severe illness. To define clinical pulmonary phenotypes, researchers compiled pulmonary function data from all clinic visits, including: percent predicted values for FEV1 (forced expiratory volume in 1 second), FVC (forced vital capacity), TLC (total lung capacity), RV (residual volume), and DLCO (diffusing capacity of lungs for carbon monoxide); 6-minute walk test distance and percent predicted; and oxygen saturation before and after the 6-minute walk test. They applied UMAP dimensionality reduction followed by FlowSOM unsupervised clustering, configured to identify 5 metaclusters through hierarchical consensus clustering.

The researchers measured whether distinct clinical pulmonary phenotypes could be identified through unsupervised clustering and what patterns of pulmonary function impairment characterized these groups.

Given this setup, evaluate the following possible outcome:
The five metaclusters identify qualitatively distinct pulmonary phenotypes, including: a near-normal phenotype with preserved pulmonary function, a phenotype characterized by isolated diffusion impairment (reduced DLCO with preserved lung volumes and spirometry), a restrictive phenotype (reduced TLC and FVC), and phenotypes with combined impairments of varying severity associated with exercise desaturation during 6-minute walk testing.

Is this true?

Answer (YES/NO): NO